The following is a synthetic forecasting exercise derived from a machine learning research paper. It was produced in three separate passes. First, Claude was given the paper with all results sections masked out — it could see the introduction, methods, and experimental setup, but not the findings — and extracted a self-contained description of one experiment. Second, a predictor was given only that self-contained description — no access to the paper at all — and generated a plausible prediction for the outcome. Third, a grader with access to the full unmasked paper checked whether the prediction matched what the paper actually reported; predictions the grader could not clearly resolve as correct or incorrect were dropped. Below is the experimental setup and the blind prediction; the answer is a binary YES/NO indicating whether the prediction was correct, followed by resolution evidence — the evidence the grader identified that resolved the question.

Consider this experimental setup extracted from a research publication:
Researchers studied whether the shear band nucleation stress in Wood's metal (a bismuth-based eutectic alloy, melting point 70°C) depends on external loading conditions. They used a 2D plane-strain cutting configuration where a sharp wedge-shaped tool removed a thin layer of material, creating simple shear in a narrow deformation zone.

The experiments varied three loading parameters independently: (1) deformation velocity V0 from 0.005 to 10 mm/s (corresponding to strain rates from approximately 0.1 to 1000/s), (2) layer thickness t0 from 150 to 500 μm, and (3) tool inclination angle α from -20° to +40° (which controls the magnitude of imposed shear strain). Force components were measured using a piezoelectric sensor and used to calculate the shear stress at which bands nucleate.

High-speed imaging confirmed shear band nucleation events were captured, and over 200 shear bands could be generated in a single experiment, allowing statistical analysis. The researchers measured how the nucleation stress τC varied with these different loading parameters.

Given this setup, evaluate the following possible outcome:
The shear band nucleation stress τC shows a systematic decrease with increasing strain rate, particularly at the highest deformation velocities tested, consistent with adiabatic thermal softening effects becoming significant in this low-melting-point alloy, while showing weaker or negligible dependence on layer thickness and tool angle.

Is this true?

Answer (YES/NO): NO